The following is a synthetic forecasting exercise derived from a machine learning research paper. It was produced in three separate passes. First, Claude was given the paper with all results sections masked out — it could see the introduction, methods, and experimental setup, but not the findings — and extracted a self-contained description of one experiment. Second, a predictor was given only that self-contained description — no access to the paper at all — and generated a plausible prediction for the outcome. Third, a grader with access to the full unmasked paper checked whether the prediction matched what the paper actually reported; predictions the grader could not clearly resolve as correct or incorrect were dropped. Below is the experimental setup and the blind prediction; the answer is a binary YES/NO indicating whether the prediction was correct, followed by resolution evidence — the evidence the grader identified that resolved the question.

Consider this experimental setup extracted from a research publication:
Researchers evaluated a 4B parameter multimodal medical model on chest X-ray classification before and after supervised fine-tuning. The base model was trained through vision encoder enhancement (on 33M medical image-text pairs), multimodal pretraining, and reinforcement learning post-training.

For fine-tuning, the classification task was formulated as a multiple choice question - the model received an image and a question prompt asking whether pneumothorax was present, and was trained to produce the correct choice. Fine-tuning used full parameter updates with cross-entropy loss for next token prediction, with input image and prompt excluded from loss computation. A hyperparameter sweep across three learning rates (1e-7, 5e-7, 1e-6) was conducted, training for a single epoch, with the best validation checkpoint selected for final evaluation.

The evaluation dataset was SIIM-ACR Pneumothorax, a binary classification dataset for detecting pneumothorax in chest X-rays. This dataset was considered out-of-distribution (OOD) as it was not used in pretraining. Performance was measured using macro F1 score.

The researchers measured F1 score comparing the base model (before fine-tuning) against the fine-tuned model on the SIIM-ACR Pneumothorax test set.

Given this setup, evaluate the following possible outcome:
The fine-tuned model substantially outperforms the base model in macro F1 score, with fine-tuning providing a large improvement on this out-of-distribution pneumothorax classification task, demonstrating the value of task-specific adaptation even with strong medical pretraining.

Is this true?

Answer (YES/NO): YES